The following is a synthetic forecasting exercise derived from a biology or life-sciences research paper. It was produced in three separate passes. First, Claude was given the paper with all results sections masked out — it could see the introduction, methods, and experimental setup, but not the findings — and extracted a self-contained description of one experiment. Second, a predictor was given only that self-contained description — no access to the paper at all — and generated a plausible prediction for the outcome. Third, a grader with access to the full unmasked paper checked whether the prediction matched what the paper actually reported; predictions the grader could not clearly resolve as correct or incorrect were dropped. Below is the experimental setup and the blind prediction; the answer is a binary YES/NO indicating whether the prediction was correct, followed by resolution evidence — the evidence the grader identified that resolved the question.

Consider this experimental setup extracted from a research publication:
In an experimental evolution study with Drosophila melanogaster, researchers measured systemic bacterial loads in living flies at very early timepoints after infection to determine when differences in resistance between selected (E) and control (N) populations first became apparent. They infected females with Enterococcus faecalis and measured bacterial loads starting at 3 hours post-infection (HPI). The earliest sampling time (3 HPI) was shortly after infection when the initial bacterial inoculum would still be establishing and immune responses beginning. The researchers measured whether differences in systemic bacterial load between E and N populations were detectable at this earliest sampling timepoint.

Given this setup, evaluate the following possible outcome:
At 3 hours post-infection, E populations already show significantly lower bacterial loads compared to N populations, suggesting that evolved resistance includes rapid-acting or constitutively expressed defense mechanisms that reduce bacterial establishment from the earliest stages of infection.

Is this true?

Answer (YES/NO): YES